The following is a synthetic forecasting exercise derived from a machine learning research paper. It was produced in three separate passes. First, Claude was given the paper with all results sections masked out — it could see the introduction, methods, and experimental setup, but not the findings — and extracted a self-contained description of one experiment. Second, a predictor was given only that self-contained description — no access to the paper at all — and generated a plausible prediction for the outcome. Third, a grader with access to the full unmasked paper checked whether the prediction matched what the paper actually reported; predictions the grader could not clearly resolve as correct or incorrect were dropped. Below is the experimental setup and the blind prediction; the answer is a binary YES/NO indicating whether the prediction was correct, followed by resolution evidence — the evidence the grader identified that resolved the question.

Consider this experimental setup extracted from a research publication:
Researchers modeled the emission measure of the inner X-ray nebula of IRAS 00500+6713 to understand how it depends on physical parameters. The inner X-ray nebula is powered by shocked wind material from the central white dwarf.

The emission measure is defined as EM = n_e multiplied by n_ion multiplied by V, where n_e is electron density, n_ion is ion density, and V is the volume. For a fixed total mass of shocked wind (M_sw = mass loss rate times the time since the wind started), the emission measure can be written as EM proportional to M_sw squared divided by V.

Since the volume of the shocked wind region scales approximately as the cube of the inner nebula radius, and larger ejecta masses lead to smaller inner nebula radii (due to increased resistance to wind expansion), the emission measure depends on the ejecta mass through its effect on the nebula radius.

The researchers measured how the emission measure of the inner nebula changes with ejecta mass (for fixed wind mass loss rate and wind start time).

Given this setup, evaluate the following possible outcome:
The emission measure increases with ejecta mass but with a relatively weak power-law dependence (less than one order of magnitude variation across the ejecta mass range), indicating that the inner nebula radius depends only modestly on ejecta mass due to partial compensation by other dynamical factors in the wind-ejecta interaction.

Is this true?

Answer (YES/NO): YES